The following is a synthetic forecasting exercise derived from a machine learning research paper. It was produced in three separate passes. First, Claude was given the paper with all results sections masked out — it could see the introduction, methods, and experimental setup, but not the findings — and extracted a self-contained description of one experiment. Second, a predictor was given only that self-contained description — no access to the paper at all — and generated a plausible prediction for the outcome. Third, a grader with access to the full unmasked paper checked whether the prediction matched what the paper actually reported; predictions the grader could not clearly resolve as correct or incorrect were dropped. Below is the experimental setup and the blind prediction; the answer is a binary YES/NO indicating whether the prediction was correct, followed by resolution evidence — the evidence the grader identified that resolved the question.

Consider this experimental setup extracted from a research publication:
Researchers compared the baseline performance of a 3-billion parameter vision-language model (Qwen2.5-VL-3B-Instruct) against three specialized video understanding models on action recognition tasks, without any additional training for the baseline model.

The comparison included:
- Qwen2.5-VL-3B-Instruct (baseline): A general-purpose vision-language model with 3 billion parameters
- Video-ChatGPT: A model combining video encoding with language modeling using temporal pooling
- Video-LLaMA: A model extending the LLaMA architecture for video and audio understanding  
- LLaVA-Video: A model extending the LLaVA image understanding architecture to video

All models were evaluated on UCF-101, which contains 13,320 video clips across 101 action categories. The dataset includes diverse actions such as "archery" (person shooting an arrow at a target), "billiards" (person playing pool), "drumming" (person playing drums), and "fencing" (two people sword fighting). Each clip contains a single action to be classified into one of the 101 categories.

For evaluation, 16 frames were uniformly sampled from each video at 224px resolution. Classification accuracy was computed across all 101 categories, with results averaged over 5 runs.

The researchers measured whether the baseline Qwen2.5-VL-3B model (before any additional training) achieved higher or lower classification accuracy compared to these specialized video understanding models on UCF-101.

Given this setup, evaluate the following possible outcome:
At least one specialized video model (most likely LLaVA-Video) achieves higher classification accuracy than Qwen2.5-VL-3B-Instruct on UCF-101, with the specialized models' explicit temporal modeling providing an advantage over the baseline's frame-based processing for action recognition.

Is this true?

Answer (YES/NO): YES